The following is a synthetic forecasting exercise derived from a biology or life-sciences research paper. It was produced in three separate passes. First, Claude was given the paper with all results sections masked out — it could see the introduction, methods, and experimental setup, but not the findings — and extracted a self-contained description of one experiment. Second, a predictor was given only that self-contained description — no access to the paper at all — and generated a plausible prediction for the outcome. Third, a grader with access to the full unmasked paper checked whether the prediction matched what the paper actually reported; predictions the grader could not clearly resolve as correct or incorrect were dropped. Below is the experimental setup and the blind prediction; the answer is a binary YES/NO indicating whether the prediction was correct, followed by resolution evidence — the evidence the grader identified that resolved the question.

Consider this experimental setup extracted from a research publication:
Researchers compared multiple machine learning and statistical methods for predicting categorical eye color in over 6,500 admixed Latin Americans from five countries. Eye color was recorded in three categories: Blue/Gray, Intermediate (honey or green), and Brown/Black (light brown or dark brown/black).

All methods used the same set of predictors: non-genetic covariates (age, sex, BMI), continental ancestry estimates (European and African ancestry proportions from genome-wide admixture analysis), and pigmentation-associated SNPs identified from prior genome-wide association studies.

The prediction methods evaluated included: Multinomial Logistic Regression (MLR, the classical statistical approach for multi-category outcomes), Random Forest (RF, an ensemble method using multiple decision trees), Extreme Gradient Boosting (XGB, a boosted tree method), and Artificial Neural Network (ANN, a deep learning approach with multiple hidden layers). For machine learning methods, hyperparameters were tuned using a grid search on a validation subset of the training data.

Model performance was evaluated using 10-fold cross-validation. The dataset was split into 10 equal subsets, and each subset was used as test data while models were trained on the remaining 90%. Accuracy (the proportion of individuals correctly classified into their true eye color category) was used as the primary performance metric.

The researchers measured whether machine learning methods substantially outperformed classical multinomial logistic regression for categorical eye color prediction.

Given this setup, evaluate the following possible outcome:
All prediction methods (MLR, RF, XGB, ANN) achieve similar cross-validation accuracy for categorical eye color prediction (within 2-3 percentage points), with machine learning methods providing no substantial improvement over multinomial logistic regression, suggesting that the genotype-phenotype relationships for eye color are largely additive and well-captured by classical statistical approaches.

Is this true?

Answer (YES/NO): YES